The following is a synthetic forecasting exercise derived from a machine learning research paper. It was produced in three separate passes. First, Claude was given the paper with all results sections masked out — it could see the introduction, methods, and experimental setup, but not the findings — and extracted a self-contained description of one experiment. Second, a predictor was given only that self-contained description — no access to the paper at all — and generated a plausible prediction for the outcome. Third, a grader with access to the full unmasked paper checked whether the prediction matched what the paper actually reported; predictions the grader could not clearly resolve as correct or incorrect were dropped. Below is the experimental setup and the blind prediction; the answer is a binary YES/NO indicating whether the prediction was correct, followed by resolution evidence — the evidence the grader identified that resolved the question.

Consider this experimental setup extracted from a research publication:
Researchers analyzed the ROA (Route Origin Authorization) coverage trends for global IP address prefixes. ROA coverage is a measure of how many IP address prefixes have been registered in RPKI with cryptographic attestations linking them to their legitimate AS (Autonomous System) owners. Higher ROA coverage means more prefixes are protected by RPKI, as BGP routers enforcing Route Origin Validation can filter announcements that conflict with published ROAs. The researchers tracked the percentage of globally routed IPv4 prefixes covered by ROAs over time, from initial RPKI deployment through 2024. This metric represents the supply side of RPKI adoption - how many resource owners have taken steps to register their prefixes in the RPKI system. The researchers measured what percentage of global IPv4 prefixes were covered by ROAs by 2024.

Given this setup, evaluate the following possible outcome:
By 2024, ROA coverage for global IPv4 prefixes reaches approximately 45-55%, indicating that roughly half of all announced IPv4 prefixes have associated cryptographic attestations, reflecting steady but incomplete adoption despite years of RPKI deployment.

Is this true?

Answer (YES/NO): YES